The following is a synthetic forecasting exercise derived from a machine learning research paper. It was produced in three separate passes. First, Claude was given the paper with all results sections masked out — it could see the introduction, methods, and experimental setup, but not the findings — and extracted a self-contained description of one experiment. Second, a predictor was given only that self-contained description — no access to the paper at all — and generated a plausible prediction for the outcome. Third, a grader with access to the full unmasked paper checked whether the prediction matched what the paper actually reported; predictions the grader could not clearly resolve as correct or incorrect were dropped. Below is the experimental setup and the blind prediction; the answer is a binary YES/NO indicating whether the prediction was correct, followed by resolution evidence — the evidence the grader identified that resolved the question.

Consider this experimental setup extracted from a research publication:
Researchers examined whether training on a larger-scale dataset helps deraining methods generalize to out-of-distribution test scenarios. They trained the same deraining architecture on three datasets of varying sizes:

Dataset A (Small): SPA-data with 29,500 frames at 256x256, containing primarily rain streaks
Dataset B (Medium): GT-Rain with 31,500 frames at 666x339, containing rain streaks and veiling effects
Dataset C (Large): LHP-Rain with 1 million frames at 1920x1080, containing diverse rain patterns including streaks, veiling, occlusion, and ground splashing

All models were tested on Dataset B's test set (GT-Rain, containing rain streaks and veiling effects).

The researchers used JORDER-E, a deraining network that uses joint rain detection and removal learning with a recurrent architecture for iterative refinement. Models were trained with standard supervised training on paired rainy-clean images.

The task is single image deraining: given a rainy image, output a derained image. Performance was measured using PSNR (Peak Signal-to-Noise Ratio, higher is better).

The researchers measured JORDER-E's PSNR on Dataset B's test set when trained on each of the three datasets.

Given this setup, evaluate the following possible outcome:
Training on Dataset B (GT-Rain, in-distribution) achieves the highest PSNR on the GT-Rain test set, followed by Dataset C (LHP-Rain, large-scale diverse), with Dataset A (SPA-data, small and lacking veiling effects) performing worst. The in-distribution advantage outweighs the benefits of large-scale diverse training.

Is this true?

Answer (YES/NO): NO